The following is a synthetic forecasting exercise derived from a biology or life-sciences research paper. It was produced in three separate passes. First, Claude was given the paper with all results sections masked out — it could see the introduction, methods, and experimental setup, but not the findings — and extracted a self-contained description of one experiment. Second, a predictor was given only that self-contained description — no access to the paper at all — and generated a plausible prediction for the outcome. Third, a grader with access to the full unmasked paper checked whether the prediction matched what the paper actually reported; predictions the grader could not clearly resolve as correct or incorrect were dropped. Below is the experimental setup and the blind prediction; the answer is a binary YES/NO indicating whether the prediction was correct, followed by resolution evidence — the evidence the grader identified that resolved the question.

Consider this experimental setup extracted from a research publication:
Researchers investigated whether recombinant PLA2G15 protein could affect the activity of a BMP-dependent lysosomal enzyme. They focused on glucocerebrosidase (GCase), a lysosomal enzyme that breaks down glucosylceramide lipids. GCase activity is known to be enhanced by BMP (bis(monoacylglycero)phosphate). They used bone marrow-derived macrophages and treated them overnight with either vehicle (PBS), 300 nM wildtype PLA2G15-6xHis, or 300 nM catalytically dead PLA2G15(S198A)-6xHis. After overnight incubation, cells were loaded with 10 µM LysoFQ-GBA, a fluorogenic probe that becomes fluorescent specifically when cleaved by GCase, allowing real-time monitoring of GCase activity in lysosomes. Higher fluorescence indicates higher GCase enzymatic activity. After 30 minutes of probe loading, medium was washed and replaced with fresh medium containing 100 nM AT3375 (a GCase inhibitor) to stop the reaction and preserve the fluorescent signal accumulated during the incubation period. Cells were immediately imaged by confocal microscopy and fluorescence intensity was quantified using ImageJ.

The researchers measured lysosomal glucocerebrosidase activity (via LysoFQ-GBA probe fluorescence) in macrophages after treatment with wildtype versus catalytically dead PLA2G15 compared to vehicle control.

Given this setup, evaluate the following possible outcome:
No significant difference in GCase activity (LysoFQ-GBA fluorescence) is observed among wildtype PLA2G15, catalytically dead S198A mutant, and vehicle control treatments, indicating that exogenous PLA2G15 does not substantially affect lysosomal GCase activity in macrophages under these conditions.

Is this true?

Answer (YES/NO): NO